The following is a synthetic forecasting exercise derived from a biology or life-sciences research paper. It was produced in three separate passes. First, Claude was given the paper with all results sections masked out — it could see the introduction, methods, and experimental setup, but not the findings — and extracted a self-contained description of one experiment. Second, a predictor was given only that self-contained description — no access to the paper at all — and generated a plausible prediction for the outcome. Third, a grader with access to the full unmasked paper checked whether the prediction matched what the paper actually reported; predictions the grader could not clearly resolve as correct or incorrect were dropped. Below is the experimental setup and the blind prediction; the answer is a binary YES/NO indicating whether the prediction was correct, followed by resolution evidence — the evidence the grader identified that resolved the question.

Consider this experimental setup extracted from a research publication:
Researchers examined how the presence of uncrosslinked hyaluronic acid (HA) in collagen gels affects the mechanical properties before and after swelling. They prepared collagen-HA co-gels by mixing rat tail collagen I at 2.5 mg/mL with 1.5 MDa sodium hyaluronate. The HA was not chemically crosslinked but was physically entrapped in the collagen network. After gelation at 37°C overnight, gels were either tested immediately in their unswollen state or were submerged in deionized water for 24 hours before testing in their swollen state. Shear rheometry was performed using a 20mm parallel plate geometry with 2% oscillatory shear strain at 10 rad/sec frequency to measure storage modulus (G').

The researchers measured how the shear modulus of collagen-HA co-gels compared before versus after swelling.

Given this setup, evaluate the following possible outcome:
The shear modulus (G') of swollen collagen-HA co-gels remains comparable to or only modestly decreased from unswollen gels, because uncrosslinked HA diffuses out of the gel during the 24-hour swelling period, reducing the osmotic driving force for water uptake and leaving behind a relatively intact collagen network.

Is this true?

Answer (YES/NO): NO